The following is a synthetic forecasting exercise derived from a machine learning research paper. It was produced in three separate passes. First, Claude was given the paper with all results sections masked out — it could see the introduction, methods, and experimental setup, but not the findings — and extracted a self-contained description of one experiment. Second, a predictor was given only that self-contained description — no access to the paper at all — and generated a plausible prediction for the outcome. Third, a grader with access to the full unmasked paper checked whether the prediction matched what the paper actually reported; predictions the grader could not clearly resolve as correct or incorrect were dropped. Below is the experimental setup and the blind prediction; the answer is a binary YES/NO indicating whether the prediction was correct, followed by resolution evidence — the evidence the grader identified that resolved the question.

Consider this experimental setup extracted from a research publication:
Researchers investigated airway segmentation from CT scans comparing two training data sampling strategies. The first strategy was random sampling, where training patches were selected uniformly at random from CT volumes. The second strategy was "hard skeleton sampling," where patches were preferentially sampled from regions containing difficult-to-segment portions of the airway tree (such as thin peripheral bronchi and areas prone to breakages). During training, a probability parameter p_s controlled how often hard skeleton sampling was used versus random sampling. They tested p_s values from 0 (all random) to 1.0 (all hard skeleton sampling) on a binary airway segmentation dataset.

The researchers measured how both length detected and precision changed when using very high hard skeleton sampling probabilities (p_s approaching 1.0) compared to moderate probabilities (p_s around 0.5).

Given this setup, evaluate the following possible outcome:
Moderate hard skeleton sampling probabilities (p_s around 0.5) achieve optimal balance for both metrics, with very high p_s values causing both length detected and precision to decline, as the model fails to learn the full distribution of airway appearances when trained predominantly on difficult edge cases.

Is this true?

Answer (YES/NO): YES